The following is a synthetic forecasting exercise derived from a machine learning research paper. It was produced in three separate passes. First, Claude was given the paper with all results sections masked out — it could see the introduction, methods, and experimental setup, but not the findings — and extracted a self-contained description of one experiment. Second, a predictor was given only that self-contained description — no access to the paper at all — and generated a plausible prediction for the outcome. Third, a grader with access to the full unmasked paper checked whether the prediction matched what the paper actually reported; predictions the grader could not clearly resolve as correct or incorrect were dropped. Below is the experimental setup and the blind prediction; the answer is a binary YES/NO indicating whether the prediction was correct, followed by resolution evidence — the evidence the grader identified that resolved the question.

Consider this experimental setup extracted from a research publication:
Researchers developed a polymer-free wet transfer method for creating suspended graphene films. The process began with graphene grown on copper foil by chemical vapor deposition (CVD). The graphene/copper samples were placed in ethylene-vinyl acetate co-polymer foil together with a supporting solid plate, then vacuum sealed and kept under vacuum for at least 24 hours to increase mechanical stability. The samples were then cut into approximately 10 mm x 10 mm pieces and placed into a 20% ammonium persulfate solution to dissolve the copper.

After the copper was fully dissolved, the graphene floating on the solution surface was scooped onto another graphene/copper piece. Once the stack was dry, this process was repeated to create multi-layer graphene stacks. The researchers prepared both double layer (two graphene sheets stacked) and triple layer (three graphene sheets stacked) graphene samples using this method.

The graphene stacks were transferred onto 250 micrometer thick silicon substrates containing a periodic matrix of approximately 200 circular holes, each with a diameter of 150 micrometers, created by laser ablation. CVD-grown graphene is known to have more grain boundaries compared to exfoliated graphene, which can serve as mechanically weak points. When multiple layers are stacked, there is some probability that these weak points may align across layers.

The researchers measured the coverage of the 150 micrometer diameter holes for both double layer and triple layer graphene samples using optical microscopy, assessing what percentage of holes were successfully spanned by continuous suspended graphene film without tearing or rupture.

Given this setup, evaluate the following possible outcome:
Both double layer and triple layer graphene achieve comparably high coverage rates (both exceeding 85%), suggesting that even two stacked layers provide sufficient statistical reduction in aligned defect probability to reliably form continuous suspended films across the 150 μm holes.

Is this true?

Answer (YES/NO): NO